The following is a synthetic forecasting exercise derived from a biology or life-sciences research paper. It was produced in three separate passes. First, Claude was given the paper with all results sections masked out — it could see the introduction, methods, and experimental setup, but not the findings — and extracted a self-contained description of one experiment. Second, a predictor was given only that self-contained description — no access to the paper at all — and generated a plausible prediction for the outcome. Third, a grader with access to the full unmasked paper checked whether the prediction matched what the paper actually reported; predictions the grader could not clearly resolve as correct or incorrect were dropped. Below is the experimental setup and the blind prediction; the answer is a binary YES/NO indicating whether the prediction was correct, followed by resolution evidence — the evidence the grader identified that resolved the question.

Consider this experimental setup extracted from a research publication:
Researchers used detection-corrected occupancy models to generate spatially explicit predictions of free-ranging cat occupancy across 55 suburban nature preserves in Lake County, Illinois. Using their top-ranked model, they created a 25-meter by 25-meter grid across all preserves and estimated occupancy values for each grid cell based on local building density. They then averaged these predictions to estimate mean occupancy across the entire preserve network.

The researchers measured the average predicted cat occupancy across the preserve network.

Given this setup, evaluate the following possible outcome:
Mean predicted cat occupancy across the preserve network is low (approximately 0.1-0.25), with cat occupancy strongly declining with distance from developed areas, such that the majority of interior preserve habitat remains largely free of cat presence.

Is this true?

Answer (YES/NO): YES